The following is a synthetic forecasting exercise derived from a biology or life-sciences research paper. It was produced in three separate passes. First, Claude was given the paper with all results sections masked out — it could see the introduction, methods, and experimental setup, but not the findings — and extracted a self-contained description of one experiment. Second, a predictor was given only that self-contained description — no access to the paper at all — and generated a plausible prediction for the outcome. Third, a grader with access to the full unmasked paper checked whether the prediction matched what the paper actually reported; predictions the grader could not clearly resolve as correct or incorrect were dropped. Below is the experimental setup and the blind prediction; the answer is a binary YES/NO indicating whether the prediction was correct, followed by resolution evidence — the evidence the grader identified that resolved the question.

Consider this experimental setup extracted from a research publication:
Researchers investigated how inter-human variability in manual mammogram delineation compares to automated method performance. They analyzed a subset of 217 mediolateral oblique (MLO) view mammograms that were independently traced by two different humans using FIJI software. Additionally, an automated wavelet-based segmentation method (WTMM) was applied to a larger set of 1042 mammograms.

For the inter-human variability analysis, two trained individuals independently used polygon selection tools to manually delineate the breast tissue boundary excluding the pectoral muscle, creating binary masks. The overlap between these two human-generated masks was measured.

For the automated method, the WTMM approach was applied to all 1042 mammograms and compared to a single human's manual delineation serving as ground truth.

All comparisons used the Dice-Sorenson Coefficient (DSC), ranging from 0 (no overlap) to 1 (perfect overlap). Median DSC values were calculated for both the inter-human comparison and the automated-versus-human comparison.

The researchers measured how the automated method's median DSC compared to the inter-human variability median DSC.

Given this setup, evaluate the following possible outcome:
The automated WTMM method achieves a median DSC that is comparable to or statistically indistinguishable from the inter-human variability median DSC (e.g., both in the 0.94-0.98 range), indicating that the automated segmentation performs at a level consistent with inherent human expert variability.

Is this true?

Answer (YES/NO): YES